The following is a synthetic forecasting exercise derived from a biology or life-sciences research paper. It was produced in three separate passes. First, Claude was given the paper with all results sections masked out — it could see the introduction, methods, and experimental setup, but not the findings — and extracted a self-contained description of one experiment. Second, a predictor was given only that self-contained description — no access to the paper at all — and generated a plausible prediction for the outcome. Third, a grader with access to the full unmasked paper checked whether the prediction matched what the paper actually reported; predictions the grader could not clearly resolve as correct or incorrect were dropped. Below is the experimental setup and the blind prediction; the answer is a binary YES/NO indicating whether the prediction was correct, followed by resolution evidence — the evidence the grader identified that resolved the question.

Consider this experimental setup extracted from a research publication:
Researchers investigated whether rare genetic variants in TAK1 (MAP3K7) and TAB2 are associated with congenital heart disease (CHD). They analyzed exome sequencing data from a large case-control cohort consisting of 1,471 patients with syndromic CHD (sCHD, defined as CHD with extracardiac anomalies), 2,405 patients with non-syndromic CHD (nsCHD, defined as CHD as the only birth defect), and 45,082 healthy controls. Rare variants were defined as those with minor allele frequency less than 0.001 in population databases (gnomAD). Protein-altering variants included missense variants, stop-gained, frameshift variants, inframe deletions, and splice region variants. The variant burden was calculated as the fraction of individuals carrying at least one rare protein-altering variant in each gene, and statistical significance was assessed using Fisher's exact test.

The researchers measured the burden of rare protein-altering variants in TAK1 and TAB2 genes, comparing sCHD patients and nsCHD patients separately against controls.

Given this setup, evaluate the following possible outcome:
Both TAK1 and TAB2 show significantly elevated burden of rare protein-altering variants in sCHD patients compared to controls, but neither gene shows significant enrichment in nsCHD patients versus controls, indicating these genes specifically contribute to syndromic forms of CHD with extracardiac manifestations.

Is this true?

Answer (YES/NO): YES